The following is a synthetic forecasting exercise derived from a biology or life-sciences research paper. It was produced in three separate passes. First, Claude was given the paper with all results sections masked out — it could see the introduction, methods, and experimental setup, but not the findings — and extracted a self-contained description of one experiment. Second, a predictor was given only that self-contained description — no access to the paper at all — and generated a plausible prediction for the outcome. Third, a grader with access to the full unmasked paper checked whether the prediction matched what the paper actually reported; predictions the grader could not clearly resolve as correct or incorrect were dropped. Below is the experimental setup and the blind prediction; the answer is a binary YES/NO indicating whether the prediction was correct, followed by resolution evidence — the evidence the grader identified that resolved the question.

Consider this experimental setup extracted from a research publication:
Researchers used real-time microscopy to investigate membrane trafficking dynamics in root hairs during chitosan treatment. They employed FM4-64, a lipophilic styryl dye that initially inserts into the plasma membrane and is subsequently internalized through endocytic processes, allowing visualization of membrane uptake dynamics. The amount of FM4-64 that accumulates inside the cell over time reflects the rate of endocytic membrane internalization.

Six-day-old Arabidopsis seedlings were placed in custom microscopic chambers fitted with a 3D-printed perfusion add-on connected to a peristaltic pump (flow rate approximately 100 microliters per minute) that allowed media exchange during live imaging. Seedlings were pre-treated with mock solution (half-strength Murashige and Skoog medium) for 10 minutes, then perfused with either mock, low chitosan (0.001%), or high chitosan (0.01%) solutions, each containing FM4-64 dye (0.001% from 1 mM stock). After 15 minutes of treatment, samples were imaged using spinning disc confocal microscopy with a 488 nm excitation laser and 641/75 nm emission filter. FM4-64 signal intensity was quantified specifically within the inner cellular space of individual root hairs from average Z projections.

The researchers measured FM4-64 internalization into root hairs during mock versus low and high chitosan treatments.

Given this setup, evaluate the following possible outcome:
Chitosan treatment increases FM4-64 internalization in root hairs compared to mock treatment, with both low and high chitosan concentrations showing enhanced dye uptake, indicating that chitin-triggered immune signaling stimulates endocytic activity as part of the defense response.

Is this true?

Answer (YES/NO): NO